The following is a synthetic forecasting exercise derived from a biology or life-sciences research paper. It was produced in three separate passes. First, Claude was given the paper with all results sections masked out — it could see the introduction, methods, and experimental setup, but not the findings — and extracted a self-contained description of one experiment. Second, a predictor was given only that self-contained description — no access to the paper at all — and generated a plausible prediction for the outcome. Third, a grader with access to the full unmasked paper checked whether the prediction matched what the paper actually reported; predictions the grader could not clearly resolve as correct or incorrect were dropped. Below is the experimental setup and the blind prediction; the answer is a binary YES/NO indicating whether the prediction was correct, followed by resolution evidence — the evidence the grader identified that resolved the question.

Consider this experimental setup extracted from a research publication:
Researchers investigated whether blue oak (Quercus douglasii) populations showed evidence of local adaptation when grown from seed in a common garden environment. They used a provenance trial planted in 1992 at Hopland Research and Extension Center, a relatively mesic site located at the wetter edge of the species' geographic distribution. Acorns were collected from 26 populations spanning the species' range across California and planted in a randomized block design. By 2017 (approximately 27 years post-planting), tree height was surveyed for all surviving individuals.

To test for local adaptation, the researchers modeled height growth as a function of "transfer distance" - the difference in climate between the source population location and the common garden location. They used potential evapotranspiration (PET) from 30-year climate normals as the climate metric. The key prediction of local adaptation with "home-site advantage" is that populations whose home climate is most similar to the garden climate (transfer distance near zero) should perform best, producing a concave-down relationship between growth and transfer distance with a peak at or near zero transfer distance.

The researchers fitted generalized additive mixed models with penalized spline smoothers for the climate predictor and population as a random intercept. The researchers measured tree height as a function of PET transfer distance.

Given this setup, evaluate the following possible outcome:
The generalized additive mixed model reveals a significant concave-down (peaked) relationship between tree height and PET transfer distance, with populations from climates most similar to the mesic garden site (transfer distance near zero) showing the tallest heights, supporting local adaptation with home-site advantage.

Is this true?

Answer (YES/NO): NO